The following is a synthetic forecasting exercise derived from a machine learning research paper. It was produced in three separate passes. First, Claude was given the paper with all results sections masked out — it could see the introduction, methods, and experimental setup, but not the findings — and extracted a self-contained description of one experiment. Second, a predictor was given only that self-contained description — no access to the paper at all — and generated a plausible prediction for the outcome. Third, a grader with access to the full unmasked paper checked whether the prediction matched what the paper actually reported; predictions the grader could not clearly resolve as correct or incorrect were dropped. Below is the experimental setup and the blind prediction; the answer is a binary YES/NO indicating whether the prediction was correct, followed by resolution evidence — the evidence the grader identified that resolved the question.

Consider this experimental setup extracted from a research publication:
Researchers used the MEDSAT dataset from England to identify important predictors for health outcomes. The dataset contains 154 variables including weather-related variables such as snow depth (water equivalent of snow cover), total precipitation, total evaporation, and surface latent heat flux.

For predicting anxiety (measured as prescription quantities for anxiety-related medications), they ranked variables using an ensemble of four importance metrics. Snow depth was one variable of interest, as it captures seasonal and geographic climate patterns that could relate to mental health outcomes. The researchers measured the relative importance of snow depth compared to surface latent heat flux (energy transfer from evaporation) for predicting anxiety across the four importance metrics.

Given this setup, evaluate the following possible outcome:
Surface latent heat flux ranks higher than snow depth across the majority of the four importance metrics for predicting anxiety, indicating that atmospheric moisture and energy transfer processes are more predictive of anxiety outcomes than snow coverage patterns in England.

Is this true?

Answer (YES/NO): NO